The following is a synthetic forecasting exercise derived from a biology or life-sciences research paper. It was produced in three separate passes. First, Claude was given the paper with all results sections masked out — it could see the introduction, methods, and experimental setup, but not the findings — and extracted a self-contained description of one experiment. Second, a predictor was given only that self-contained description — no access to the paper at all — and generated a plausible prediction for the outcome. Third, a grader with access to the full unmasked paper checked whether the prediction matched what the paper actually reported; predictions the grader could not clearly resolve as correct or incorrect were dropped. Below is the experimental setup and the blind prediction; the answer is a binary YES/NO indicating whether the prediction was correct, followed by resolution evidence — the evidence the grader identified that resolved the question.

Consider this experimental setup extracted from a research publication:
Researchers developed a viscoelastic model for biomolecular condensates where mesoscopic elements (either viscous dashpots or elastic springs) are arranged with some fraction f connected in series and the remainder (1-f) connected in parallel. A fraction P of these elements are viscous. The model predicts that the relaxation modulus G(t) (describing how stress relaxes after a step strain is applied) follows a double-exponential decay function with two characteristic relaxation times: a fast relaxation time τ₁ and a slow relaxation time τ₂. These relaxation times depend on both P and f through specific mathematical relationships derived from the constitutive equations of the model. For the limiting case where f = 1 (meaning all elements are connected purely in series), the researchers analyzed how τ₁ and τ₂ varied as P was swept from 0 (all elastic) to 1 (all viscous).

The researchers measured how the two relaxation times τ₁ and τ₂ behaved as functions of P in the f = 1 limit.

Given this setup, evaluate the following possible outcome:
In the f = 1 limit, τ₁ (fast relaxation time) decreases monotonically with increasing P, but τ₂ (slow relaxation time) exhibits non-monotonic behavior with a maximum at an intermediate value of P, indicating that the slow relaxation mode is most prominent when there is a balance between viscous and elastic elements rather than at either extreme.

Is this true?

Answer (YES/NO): NO